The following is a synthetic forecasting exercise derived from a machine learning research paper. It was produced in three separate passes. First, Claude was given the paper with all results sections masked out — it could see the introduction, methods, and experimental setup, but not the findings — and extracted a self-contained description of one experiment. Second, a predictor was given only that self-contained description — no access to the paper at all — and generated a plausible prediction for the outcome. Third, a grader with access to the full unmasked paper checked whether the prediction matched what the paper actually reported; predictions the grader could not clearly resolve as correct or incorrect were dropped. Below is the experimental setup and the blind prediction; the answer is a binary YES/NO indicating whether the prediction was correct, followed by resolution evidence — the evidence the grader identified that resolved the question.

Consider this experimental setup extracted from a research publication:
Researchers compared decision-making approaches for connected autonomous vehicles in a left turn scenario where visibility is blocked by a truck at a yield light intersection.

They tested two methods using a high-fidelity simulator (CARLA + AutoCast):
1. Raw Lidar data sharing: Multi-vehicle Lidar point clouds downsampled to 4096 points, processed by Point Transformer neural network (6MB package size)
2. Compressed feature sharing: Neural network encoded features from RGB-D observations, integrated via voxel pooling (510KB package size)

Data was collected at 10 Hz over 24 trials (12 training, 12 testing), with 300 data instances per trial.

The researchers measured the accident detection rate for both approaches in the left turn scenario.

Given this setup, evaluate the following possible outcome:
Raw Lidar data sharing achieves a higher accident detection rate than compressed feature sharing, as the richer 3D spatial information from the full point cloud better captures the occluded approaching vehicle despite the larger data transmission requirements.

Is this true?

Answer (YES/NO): NO